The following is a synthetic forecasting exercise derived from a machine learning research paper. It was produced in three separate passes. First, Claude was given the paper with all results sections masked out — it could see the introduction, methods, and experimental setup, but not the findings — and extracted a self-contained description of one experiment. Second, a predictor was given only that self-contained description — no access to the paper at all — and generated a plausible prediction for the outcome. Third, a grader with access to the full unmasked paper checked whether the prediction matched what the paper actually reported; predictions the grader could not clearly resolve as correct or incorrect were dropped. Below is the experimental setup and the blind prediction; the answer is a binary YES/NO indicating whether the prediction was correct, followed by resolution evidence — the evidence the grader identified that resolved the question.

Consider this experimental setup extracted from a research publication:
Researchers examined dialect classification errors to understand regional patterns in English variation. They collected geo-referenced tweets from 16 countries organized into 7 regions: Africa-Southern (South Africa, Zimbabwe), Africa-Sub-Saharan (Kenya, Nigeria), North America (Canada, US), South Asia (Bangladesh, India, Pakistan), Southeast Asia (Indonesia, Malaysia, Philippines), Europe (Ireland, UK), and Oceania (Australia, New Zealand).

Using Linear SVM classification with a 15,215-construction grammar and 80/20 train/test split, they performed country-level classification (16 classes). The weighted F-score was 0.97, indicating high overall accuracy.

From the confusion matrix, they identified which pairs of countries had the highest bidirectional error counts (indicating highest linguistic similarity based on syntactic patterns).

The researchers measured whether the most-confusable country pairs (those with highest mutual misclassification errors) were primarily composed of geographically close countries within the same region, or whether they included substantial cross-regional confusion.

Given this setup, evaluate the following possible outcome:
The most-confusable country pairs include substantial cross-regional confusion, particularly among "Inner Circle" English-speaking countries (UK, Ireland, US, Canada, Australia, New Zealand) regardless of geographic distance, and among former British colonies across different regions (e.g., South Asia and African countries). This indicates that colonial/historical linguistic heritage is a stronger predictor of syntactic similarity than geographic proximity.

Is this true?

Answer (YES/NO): NO